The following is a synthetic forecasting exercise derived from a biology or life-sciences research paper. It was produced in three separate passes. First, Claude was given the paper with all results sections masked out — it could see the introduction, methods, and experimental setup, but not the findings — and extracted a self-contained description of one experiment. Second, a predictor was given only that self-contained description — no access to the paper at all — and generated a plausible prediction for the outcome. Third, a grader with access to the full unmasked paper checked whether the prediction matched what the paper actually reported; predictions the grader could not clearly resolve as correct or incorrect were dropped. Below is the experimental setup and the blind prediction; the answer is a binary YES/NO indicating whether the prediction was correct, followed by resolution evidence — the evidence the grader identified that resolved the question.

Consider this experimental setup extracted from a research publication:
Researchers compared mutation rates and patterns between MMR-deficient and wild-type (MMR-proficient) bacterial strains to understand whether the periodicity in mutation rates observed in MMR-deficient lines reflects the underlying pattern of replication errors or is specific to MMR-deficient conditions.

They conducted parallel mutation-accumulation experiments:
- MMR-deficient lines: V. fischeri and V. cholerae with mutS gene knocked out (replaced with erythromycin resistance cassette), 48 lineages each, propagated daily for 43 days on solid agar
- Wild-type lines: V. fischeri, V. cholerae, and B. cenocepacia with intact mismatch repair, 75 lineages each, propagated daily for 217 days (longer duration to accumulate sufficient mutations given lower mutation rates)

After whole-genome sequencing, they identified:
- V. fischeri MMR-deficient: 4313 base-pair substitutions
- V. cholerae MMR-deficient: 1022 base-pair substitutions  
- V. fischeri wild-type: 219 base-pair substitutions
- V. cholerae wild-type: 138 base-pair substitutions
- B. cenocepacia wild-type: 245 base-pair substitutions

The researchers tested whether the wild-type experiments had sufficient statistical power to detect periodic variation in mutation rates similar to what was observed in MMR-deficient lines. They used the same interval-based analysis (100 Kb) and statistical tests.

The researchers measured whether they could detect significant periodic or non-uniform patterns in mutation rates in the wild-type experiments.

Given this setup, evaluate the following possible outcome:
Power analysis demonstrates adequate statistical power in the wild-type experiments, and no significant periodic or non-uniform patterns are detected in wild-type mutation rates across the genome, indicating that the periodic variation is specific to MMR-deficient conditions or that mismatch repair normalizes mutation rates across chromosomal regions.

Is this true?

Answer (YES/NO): NO